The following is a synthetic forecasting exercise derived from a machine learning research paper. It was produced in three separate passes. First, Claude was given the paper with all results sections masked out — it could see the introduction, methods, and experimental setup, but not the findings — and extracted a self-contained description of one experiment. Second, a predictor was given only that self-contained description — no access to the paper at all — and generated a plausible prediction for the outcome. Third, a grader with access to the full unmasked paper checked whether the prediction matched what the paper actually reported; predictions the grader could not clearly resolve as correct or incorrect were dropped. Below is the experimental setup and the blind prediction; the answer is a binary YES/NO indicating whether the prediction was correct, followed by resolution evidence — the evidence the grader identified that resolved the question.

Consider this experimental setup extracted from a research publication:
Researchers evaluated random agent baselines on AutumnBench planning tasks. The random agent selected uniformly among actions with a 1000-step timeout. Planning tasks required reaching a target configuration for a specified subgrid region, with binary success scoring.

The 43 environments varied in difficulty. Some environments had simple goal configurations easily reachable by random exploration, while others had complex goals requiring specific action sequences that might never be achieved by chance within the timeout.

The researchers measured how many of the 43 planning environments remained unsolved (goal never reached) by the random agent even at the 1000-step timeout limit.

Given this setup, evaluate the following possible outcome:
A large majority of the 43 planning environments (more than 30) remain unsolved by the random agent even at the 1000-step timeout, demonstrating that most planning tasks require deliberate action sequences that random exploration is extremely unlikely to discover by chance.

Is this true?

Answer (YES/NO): NO